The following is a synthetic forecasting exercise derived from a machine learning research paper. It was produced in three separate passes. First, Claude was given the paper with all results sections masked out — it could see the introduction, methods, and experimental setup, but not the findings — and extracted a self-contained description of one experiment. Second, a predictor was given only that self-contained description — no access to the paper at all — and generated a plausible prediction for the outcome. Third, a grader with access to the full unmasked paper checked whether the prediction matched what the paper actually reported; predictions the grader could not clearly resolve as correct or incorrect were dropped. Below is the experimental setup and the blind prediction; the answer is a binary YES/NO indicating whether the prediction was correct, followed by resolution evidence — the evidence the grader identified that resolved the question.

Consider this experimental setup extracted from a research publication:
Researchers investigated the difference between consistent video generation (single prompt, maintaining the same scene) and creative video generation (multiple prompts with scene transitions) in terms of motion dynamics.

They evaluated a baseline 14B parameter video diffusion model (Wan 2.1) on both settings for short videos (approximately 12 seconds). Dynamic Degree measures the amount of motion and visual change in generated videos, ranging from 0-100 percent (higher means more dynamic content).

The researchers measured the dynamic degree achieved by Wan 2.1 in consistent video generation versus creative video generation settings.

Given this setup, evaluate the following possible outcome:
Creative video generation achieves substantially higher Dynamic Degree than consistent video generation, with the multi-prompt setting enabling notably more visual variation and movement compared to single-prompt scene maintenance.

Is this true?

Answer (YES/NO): YES